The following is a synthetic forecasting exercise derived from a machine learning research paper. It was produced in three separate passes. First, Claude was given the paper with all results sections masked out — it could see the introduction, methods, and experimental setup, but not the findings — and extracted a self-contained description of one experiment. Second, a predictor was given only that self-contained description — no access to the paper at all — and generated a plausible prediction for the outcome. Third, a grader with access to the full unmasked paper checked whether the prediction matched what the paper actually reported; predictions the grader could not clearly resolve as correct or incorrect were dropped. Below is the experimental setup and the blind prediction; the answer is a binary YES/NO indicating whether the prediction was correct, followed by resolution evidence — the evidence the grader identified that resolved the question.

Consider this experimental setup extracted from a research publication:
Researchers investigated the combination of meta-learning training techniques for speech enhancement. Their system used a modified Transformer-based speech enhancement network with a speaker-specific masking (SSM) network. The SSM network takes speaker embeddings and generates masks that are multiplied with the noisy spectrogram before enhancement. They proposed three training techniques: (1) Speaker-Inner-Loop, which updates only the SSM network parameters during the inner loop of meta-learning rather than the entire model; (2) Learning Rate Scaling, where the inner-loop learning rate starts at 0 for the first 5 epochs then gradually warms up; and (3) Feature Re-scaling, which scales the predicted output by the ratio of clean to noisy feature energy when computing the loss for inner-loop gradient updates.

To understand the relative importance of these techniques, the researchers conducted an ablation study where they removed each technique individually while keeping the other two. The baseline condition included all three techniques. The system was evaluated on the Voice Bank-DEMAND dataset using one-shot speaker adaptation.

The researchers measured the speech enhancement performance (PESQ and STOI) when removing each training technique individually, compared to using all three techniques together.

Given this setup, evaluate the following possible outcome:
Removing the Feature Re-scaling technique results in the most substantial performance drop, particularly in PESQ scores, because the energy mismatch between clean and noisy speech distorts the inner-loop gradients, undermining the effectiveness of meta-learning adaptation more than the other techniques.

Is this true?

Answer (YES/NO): YES